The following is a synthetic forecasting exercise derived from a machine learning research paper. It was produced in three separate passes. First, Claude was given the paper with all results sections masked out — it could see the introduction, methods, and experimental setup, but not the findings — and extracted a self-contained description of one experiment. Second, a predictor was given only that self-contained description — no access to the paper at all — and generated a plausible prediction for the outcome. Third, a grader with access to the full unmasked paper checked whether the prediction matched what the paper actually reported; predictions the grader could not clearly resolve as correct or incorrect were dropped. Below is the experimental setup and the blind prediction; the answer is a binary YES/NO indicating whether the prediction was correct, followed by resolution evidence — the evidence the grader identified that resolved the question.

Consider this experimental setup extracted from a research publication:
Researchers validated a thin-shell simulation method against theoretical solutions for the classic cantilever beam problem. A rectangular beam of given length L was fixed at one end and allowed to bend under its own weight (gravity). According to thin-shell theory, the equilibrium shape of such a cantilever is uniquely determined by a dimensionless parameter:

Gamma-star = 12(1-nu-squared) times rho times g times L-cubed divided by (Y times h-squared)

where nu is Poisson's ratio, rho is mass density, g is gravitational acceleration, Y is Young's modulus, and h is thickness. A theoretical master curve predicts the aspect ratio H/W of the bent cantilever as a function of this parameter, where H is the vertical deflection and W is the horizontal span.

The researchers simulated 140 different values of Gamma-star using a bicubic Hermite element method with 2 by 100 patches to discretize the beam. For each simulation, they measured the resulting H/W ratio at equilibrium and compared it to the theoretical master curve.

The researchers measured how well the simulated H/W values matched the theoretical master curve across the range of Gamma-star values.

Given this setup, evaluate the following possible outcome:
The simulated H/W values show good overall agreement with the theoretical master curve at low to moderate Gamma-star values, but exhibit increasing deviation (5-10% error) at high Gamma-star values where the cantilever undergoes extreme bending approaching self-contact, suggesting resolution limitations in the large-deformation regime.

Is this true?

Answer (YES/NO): NO